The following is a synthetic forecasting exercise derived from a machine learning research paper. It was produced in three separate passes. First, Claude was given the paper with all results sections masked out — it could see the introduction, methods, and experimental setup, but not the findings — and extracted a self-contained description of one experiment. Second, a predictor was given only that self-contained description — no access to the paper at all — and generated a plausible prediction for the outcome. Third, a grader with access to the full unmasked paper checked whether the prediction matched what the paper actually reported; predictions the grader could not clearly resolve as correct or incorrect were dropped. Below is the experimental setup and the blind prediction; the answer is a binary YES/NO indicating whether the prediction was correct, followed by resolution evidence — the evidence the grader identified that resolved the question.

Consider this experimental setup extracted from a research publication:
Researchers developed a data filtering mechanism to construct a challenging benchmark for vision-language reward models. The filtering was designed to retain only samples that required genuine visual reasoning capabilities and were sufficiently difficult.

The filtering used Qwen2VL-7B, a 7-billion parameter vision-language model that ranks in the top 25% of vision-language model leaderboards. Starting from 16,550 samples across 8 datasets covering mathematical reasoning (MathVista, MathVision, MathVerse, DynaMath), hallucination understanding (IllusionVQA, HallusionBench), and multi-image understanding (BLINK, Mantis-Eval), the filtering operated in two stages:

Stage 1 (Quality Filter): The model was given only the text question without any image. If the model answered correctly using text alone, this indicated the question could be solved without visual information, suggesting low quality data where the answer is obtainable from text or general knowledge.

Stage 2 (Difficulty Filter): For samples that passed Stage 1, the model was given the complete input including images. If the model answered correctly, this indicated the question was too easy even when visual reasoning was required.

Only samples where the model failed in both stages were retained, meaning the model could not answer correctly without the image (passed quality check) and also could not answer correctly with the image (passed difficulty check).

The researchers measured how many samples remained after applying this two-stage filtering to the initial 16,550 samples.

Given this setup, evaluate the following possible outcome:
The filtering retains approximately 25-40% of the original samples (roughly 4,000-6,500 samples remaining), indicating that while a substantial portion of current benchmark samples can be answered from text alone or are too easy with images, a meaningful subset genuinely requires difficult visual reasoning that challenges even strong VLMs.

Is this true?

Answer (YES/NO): NO